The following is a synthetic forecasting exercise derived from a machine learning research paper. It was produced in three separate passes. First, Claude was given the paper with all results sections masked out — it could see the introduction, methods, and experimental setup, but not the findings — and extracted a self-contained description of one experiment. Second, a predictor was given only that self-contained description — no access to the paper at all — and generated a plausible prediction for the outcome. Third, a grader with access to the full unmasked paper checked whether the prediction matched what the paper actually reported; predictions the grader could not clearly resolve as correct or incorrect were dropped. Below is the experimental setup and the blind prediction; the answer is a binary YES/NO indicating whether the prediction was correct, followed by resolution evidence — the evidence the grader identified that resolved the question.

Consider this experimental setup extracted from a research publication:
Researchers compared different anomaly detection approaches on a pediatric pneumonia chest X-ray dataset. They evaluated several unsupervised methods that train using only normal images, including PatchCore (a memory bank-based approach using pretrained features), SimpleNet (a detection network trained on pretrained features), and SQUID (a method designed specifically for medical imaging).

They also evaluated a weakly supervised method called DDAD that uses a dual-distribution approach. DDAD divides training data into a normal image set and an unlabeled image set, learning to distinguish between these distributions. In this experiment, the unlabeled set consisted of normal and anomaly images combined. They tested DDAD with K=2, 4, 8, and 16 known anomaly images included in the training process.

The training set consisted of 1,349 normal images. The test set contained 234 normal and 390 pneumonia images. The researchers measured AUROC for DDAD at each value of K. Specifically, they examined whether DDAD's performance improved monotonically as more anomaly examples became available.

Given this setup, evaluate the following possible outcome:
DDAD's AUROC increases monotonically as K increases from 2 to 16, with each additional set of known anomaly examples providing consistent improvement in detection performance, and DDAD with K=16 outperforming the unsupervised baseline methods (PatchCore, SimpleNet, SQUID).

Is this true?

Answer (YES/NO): NO